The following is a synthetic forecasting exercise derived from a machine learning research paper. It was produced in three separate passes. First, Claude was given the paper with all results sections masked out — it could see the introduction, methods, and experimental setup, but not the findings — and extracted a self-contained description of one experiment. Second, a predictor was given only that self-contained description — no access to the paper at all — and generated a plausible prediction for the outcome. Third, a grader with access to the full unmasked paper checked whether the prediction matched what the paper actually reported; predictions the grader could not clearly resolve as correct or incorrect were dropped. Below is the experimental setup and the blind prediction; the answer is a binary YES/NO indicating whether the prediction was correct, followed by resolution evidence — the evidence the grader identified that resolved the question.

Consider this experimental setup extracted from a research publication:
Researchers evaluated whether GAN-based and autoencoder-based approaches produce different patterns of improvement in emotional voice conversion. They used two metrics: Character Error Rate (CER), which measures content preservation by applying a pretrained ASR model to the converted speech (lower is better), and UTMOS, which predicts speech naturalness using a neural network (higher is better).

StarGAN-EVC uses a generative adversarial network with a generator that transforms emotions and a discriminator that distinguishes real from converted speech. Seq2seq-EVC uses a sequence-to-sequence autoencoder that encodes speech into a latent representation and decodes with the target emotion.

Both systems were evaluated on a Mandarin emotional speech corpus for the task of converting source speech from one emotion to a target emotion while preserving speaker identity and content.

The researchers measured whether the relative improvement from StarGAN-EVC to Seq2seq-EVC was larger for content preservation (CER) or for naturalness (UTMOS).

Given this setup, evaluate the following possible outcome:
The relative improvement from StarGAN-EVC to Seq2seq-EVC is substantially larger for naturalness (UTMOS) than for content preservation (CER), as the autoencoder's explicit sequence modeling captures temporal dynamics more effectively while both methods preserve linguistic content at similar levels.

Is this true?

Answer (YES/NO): NO